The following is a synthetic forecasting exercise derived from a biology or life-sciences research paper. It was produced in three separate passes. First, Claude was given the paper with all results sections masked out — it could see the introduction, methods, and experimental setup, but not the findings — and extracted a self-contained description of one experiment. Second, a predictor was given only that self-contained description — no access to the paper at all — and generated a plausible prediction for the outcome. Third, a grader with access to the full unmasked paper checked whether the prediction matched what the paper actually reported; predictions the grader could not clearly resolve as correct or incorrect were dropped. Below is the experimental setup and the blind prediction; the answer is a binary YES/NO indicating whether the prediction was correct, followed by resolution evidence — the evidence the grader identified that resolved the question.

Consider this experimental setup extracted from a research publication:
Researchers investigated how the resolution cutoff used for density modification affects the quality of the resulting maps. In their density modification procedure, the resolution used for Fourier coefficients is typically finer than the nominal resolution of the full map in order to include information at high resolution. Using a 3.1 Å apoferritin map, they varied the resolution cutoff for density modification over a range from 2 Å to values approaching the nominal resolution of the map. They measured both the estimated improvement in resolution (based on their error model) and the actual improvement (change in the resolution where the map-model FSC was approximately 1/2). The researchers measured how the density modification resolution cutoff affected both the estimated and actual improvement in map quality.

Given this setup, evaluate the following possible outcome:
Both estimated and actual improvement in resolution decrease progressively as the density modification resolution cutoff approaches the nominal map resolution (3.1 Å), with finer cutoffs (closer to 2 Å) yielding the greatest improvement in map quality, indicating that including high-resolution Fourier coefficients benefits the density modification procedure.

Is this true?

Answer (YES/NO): NO